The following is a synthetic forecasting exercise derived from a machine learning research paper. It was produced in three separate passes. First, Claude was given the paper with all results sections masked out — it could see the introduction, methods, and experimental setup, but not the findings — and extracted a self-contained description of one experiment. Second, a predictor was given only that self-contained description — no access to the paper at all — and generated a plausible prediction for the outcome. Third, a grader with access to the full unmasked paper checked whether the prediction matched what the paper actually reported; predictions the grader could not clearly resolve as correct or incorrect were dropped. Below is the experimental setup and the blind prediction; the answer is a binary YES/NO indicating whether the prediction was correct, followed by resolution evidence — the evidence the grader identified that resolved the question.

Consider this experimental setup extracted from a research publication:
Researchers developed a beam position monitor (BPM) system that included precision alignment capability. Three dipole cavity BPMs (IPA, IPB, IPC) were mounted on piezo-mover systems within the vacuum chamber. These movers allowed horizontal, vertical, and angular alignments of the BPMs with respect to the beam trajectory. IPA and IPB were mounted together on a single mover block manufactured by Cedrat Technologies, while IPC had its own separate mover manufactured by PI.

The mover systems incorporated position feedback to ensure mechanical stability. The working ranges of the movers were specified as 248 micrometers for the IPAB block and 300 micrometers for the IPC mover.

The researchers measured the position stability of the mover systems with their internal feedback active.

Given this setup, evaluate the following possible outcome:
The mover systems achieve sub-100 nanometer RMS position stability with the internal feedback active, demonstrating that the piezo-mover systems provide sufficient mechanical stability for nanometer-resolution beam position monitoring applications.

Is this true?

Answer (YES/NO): NO